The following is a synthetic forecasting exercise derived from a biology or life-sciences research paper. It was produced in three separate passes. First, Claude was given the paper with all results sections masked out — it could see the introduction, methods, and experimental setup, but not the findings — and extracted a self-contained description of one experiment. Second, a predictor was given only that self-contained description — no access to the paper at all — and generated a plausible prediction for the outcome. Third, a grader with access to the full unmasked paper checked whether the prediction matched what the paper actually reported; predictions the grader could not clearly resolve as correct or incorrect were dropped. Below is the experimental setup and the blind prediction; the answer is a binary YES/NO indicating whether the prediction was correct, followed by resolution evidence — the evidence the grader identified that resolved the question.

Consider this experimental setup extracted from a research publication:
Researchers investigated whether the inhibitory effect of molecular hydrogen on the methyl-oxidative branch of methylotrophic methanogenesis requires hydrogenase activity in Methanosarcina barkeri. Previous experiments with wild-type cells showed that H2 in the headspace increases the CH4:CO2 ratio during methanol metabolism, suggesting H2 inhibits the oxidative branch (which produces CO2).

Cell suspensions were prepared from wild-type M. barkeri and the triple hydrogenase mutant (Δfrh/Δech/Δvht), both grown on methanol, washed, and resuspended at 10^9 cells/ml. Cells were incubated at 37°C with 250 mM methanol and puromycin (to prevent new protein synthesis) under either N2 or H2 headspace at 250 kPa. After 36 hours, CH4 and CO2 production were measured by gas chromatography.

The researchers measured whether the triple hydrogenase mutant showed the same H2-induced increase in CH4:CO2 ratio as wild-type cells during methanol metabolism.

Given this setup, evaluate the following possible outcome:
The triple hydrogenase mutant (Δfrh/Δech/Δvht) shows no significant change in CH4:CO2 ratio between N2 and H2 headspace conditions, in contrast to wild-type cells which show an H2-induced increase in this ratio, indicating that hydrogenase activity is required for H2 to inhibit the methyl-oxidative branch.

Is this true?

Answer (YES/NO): YES